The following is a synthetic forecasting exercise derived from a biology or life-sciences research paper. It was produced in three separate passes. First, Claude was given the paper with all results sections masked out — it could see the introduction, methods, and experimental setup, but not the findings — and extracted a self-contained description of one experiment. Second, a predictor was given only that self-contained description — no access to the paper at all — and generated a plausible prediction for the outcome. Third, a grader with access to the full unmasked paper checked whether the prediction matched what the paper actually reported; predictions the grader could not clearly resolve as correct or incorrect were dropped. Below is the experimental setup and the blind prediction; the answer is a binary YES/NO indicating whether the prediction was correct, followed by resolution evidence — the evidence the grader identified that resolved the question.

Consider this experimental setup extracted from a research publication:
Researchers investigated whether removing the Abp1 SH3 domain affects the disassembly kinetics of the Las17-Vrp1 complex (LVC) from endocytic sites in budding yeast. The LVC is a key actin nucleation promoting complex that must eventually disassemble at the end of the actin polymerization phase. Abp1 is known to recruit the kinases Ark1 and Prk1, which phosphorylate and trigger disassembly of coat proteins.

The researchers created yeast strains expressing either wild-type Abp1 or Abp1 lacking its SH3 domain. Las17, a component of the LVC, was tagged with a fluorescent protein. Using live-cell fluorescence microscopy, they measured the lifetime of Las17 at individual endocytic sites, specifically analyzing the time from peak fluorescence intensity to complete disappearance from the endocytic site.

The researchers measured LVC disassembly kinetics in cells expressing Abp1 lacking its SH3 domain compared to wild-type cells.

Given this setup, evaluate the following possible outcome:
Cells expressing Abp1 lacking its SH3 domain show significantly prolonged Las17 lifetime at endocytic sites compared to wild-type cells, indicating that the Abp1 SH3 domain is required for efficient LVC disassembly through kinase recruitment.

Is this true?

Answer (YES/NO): YES